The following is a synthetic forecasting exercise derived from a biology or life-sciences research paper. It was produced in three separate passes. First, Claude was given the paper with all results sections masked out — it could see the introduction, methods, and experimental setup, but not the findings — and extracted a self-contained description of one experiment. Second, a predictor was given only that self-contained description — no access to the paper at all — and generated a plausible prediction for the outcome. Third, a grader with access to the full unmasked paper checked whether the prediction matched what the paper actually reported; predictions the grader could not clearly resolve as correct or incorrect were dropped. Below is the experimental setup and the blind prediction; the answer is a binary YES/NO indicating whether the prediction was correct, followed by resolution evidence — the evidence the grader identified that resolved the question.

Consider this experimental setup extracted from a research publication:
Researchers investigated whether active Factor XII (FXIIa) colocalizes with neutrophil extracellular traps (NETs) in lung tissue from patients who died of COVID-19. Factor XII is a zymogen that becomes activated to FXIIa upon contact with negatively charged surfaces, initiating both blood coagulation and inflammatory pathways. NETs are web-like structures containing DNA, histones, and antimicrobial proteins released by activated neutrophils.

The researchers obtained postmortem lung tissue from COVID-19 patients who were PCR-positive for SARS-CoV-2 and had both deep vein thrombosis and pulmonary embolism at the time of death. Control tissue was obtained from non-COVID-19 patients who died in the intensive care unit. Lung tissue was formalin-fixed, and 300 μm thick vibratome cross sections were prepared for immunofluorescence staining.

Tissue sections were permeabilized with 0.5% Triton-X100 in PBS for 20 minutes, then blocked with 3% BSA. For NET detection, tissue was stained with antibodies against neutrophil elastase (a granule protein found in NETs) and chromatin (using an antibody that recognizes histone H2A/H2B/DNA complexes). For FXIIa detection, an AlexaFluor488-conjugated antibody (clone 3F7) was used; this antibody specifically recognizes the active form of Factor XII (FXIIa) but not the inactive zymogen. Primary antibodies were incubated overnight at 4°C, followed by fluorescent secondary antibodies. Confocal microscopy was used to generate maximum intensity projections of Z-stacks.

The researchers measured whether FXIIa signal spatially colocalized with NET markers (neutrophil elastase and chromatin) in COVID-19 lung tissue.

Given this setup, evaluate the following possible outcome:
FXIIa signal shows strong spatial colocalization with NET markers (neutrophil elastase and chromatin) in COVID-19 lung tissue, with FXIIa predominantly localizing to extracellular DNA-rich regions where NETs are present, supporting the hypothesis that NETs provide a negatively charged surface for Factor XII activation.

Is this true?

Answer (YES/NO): NO